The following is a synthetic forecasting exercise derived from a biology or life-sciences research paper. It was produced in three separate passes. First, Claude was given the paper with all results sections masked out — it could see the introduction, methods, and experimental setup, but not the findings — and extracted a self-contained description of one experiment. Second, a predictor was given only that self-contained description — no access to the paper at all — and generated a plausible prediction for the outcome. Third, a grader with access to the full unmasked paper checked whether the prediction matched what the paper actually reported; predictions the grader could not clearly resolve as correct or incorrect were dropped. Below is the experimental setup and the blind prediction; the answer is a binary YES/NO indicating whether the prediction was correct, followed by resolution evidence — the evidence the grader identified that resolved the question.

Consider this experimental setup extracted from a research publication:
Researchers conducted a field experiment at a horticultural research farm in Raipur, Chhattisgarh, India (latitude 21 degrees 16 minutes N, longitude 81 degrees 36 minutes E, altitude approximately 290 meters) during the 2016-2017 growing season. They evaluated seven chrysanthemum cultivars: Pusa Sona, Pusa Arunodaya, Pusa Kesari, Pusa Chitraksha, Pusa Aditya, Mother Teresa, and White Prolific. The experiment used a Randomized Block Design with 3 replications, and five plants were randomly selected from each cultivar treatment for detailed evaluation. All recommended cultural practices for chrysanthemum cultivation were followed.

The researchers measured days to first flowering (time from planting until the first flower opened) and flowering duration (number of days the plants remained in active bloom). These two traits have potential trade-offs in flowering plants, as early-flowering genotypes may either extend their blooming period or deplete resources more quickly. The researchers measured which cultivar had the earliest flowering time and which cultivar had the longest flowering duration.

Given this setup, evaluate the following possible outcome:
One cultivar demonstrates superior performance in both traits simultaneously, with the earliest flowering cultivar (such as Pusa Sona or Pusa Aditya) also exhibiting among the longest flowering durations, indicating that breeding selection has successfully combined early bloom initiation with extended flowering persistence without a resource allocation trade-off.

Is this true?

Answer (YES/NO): YES